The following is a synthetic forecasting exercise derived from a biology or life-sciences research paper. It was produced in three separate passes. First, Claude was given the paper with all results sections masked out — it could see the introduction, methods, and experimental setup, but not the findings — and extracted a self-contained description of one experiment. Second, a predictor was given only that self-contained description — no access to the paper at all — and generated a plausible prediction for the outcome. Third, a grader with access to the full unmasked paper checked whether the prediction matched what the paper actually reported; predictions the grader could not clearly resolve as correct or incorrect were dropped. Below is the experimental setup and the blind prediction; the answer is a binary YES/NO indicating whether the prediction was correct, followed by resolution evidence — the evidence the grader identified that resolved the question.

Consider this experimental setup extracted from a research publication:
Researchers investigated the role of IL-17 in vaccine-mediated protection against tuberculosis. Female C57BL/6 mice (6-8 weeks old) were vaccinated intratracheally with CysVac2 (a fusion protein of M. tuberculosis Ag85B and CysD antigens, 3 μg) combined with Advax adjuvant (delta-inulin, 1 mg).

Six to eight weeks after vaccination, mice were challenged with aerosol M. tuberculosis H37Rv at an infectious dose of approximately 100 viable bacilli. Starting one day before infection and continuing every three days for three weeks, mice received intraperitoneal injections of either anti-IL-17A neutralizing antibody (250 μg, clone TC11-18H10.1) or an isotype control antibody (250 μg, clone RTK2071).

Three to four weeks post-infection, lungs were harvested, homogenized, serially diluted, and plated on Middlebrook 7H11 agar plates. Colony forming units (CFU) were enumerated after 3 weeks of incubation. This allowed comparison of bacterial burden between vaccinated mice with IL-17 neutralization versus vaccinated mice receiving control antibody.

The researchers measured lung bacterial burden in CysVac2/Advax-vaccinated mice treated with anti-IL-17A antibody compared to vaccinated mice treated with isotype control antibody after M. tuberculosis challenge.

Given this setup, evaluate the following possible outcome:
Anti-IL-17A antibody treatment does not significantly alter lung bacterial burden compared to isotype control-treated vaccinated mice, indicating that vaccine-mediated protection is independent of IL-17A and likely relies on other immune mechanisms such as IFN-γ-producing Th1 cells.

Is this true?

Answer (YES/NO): NO